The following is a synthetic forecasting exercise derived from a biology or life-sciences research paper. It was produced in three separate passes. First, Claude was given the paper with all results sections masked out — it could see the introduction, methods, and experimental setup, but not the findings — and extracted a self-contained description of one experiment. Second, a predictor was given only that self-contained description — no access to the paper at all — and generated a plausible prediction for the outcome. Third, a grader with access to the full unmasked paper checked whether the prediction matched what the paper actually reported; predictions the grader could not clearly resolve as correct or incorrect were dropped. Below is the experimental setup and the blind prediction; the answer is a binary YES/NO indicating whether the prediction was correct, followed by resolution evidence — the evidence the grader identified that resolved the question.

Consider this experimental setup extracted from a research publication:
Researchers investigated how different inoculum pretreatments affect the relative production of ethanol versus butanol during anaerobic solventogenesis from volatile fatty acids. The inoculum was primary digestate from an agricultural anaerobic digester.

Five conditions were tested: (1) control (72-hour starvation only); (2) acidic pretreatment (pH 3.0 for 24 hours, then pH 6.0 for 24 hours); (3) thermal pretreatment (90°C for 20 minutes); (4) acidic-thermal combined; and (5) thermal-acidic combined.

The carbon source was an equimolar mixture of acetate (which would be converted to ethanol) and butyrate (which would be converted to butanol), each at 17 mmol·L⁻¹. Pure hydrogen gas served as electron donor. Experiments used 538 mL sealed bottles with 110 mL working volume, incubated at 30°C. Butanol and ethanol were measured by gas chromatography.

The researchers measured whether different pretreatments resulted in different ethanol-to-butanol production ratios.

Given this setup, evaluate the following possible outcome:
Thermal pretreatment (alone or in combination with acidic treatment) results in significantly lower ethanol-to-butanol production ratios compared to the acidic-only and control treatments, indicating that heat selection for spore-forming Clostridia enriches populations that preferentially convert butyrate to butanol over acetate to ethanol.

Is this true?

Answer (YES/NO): NO